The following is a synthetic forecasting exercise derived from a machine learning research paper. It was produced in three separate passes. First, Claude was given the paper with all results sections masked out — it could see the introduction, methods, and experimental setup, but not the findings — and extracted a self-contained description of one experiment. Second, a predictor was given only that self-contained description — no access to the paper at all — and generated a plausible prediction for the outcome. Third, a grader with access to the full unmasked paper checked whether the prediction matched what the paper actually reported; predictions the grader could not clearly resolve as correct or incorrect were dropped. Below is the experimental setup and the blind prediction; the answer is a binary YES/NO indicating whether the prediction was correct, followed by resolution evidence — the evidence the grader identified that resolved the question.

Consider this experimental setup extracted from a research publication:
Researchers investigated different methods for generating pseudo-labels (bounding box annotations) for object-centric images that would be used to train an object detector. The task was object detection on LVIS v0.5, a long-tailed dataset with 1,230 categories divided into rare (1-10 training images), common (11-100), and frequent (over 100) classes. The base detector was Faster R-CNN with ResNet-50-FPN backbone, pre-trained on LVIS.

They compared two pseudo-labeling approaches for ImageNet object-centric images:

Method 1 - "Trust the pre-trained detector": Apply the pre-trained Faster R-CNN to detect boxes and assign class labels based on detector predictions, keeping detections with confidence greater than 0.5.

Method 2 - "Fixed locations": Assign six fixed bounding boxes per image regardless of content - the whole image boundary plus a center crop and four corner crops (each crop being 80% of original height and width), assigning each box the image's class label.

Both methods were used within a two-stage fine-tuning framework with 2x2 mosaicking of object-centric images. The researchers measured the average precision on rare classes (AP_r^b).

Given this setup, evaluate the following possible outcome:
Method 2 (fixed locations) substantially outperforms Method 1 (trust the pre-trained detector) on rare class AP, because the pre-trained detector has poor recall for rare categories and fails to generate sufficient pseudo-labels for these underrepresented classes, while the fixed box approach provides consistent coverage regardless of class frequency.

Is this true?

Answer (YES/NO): YES